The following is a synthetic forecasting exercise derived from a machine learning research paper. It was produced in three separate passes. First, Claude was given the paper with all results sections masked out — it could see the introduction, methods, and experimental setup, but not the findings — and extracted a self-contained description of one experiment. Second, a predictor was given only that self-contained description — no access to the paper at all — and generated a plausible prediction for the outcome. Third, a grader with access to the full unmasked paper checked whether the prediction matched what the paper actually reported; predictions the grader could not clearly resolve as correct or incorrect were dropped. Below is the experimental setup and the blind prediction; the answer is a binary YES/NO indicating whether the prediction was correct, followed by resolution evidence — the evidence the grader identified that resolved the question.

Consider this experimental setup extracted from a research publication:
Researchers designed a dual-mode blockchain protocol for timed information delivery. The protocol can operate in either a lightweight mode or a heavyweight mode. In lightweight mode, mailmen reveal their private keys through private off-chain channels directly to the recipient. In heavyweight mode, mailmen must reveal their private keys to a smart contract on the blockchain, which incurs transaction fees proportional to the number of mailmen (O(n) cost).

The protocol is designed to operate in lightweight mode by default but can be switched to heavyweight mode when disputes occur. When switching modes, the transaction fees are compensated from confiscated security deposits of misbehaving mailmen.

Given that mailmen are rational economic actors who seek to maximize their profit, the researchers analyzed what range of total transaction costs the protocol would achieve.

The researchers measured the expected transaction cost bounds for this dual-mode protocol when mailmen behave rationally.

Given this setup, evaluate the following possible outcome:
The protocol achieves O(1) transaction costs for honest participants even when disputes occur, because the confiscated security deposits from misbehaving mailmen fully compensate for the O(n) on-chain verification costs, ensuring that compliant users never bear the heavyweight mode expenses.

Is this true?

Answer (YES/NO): NO